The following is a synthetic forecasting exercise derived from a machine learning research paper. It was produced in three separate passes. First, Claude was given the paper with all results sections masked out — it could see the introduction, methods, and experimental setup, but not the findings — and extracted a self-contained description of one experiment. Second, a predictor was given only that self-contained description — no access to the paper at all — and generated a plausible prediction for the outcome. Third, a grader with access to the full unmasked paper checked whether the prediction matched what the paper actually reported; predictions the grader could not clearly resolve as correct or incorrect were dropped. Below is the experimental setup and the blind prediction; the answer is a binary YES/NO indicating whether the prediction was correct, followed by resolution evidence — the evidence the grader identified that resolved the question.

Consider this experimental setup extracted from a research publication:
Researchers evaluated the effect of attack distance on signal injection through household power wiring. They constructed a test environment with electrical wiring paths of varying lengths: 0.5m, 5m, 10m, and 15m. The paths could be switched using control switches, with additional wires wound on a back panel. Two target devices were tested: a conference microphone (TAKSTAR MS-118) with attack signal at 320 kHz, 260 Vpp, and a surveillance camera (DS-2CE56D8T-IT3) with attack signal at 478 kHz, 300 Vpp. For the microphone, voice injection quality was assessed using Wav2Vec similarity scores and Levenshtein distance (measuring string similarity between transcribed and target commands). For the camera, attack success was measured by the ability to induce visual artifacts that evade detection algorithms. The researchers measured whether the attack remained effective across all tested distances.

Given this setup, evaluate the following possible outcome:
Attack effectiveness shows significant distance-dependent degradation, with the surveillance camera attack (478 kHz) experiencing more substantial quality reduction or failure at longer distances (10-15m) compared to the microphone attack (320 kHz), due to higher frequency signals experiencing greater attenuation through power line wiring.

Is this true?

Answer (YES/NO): NO